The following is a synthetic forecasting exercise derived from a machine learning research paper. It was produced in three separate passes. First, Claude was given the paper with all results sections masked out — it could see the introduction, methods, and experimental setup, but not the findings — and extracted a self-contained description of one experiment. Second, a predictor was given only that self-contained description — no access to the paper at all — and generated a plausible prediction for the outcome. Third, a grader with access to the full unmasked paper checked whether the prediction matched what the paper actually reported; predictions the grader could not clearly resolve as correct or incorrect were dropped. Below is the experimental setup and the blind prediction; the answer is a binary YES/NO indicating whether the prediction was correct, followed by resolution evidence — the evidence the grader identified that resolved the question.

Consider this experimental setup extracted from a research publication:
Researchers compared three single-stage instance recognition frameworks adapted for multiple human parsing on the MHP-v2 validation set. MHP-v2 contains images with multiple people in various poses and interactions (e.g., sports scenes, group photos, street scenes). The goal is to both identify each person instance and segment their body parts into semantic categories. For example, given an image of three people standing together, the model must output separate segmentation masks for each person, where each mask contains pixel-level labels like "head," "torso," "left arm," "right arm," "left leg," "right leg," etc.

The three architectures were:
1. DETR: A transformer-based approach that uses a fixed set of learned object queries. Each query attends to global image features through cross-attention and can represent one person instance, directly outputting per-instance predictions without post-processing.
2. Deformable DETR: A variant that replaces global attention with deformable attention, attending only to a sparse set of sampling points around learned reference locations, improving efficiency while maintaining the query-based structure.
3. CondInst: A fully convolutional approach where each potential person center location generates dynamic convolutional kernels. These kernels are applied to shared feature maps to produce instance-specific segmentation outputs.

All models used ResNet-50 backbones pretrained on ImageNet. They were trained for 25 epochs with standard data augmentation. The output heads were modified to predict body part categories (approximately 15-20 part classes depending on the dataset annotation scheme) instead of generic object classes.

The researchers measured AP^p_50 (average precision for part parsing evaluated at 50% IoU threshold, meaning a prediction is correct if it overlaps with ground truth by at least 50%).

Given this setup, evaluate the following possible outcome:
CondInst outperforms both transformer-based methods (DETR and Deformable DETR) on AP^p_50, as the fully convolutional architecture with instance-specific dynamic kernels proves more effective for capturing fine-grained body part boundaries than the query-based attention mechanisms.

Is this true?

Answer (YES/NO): YES